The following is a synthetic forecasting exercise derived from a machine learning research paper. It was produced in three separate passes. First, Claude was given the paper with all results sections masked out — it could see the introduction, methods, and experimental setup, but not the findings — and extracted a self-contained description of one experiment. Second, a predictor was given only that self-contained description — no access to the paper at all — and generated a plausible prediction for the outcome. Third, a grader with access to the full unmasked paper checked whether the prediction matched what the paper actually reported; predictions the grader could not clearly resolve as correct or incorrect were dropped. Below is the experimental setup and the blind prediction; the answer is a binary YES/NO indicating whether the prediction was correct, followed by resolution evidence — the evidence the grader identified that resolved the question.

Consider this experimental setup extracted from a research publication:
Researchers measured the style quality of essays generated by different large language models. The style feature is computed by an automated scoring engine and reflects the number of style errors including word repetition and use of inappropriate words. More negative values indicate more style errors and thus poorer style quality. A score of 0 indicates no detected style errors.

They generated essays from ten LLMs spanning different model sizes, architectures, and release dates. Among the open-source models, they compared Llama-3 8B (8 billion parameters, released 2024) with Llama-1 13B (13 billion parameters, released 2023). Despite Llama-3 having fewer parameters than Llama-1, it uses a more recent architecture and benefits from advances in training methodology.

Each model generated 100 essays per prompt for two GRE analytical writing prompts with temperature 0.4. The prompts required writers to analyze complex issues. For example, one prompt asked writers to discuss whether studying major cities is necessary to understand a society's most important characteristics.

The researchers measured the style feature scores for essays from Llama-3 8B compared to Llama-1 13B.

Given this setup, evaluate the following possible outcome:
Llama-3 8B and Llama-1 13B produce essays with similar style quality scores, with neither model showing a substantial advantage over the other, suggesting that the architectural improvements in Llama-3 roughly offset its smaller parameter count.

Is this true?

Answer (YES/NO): NO